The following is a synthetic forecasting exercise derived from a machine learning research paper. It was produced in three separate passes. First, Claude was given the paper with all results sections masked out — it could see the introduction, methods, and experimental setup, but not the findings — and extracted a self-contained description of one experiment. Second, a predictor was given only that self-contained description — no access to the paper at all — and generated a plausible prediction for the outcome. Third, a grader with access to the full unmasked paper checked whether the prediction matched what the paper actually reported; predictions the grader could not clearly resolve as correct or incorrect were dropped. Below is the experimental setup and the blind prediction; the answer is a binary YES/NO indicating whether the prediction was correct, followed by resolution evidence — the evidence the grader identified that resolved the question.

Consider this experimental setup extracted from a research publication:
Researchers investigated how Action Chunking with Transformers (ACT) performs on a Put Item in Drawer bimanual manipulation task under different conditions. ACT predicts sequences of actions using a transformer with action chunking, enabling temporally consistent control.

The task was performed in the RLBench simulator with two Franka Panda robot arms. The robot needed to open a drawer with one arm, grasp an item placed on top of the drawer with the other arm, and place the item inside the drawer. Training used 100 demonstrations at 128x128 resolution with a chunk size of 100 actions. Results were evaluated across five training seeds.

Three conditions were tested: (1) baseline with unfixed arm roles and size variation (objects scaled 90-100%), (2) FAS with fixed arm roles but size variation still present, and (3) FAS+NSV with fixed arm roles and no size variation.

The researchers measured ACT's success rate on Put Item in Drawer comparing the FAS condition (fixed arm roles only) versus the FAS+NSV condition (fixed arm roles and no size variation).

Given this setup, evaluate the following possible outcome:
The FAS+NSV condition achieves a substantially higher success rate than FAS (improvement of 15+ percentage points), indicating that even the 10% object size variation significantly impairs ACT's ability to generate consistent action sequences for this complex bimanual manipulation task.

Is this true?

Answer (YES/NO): YES